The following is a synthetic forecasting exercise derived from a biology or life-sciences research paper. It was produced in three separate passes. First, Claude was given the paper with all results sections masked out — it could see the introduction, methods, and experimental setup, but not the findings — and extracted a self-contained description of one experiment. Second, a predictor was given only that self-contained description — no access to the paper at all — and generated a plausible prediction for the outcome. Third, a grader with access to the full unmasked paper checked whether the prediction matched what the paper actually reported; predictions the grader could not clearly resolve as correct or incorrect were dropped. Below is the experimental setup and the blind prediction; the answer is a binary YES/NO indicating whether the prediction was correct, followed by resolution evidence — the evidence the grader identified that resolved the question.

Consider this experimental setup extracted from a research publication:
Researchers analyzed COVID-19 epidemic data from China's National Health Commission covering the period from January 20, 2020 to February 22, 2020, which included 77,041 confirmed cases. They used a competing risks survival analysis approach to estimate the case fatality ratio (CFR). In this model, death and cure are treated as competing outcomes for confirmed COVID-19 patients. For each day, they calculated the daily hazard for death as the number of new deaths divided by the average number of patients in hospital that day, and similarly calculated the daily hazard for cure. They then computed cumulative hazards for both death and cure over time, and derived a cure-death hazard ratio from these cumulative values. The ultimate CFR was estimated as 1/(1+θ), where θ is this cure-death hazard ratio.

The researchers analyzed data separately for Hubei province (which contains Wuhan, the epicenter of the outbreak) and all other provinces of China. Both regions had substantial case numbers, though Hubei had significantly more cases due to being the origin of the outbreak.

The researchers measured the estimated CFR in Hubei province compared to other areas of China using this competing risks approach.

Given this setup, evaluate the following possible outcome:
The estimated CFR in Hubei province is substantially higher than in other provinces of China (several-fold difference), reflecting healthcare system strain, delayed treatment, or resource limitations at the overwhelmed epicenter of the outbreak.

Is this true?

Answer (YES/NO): YES